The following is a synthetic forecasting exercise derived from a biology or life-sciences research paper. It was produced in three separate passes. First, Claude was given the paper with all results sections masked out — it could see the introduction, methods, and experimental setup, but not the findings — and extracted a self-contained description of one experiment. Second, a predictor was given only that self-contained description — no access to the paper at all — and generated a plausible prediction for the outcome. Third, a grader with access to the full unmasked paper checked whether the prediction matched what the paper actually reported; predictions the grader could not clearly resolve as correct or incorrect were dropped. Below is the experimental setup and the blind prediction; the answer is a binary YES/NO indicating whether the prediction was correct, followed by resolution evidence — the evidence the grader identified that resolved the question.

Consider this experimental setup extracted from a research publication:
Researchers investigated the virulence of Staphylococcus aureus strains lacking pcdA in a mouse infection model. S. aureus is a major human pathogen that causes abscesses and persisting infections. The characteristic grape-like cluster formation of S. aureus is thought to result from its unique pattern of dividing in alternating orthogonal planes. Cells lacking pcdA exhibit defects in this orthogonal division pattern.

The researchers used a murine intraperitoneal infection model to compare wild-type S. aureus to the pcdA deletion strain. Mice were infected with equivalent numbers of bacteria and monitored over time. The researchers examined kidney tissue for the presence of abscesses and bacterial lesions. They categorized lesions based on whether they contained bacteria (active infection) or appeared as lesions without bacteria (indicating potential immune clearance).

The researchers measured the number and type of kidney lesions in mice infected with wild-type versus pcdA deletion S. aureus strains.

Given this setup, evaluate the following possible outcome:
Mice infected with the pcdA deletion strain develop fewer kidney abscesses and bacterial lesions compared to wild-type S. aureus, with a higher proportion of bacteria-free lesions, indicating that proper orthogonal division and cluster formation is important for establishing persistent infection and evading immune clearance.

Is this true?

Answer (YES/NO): YES